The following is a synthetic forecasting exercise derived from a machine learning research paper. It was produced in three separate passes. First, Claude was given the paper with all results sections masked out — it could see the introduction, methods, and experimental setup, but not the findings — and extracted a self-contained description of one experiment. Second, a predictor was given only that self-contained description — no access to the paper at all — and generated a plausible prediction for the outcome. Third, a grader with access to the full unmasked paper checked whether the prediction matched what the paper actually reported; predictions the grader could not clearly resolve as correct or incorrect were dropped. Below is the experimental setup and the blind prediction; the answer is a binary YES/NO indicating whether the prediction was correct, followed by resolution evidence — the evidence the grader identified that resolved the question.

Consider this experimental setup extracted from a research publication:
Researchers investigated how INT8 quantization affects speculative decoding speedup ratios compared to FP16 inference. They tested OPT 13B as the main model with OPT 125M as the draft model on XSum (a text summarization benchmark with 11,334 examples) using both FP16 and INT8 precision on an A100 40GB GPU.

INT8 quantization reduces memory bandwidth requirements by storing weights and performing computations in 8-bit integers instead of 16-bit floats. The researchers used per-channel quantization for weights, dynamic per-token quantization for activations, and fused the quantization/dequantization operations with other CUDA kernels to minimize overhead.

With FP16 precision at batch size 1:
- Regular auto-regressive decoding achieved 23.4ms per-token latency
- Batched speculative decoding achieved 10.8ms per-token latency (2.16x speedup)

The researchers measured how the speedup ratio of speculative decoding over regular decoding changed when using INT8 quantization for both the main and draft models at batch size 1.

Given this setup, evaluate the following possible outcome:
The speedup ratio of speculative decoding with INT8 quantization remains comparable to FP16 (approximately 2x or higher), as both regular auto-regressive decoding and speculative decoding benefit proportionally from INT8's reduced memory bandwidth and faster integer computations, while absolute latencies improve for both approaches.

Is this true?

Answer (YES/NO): YES